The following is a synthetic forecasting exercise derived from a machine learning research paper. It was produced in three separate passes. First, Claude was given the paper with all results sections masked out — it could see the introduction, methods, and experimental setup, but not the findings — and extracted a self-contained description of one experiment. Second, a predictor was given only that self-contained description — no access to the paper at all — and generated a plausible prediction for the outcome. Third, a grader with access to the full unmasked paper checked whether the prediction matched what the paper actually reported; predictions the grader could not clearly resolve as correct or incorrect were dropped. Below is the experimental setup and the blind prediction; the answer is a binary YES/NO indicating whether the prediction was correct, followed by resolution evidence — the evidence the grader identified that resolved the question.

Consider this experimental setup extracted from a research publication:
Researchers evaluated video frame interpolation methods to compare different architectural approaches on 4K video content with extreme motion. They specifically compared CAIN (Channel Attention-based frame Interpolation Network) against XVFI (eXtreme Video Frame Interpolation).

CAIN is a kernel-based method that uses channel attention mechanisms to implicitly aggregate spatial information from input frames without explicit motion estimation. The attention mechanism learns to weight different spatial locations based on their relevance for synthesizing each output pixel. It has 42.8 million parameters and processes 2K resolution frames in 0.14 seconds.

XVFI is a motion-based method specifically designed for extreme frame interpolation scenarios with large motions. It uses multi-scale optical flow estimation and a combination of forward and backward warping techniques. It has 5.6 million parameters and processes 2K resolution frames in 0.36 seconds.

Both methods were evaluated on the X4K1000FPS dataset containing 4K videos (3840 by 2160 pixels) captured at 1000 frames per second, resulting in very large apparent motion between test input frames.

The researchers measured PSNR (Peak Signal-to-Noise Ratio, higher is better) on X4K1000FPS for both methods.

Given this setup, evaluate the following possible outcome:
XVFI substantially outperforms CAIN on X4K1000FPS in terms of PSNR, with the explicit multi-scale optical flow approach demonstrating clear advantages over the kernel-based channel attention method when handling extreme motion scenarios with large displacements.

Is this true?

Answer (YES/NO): YES